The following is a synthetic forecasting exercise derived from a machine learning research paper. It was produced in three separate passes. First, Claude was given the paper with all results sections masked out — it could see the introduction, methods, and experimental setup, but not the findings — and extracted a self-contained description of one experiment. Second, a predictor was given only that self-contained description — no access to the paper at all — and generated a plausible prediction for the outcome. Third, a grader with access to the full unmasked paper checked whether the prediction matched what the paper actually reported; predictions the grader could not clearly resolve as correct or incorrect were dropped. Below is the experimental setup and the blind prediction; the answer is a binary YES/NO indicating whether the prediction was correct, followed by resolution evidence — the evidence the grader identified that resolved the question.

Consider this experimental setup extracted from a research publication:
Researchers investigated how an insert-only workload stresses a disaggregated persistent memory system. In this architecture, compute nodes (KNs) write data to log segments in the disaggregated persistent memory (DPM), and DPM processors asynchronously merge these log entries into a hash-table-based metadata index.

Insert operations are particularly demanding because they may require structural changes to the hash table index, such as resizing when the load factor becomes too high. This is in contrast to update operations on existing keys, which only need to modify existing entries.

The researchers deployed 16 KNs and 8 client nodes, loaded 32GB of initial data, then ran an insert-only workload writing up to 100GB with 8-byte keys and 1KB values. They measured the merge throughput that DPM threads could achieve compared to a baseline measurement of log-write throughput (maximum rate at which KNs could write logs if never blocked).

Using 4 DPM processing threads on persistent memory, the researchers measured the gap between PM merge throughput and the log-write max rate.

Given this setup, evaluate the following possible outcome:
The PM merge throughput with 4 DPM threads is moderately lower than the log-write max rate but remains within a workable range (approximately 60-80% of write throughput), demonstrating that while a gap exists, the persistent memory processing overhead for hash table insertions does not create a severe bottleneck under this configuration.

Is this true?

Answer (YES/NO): NO